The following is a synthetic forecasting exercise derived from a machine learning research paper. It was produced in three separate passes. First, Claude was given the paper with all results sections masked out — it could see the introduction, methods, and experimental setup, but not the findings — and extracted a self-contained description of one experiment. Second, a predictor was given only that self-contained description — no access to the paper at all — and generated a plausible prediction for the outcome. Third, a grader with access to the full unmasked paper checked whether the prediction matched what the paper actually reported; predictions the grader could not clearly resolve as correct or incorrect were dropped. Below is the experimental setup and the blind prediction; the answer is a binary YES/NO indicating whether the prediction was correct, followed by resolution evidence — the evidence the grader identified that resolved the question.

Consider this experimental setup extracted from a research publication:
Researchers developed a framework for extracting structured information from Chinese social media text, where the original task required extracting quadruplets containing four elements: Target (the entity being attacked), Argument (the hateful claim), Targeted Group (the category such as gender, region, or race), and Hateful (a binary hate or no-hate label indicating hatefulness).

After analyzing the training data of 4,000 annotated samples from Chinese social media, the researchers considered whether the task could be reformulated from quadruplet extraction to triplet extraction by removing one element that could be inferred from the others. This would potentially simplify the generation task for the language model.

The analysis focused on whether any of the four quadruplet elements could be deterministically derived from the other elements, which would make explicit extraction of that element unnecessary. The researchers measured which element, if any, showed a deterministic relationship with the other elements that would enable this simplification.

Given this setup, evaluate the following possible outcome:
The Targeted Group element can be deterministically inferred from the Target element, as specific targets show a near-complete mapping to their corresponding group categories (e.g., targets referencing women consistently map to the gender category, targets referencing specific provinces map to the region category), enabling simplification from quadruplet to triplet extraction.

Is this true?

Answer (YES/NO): NO